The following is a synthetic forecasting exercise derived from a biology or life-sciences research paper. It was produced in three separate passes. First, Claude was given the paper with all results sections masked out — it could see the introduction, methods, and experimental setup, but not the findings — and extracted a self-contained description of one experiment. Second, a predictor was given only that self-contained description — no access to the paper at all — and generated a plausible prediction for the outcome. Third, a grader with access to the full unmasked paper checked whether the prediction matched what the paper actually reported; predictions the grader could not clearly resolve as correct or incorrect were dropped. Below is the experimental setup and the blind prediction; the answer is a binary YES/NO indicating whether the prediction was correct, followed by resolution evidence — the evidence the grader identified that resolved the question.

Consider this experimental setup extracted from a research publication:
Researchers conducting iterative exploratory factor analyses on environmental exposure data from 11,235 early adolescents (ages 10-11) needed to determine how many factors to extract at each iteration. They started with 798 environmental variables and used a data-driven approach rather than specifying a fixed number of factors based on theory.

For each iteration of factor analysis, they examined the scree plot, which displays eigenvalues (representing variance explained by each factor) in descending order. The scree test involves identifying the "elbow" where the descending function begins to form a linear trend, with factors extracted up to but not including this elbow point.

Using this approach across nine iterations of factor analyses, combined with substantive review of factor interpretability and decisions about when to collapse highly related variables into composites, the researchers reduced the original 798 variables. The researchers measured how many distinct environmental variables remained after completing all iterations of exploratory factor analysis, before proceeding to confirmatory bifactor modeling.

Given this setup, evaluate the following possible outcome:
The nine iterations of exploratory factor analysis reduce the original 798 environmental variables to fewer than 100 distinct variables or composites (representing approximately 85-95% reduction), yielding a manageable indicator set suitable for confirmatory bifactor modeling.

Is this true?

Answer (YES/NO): YES